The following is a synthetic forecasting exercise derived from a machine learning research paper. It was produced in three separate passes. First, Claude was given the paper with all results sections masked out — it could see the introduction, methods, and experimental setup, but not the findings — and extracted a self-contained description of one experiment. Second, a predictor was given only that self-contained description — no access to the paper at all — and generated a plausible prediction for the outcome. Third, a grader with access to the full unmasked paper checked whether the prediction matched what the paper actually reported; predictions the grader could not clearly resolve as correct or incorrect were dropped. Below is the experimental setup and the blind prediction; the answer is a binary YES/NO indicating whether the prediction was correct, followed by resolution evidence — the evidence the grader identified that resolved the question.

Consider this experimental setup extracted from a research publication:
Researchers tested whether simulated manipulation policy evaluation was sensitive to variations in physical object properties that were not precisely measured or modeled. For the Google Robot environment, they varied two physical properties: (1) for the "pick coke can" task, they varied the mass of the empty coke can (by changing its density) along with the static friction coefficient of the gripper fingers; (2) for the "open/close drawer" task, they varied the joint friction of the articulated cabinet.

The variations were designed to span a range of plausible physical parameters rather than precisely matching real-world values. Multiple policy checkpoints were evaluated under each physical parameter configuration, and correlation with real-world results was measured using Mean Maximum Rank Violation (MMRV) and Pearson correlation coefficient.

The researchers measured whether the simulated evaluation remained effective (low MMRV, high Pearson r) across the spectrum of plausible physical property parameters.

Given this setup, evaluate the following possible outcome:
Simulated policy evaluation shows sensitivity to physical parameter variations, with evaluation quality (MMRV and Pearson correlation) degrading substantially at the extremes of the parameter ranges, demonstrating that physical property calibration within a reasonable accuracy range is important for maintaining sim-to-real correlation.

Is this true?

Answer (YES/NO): NO